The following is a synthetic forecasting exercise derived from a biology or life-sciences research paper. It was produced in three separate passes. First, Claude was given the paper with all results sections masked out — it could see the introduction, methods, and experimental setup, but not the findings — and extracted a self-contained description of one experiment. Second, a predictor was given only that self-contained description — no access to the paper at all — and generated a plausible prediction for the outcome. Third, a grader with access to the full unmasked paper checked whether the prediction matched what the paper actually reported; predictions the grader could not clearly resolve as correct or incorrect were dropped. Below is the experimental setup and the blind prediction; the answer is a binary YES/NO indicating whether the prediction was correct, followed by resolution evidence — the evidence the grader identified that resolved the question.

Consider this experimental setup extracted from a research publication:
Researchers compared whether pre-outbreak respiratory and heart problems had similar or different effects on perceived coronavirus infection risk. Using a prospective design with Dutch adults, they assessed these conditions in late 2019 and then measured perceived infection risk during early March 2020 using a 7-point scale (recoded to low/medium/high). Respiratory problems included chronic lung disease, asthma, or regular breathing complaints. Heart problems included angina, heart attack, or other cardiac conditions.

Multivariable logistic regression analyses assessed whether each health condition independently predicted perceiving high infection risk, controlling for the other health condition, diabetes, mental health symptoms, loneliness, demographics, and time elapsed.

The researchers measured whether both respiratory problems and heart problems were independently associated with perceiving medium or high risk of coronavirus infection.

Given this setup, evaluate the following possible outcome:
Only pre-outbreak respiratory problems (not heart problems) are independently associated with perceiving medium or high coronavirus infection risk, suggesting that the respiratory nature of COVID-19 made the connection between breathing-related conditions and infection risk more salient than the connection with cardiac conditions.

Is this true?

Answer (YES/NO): NO